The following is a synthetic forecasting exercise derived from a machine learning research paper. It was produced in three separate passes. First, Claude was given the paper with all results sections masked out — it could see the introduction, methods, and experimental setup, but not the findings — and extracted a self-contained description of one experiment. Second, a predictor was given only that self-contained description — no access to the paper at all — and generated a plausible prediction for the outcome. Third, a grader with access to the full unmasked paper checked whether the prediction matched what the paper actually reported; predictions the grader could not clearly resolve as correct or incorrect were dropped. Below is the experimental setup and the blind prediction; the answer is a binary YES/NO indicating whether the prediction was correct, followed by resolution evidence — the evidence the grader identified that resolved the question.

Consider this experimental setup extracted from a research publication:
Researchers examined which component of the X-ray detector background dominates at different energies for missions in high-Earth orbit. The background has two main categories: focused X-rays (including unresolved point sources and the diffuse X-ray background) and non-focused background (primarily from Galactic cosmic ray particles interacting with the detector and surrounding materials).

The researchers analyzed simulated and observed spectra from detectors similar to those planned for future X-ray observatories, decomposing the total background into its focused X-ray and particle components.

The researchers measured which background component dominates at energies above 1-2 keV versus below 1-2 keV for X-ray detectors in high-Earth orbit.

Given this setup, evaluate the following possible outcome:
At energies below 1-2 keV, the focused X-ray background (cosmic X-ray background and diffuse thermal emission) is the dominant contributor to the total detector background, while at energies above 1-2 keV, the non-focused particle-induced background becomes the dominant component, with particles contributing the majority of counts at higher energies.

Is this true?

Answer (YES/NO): YES